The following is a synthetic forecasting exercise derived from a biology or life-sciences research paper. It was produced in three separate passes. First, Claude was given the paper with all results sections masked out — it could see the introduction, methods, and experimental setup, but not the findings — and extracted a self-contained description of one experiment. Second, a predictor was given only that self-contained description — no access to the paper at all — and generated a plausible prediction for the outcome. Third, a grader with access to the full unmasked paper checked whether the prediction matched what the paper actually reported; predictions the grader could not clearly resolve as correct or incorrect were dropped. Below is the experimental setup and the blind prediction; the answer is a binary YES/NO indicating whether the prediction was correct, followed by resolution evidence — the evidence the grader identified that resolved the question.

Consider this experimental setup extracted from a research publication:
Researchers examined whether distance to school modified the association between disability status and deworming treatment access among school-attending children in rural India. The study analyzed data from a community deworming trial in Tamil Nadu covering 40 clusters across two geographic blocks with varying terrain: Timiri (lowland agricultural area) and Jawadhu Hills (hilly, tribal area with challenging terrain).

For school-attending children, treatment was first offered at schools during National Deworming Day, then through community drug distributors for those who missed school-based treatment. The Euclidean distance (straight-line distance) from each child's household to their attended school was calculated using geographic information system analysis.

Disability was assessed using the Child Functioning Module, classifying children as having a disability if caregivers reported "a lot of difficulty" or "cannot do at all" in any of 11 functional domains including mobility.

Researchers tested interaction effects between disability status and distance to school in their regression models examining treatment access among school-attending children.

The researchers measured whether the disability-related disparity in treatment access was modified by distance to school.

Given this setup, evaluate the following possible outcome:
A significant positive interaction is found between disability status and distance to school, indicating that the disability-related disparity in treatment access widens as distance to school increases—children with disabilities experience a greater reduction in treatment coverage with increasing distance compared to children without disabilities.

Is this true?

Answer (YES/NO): NO